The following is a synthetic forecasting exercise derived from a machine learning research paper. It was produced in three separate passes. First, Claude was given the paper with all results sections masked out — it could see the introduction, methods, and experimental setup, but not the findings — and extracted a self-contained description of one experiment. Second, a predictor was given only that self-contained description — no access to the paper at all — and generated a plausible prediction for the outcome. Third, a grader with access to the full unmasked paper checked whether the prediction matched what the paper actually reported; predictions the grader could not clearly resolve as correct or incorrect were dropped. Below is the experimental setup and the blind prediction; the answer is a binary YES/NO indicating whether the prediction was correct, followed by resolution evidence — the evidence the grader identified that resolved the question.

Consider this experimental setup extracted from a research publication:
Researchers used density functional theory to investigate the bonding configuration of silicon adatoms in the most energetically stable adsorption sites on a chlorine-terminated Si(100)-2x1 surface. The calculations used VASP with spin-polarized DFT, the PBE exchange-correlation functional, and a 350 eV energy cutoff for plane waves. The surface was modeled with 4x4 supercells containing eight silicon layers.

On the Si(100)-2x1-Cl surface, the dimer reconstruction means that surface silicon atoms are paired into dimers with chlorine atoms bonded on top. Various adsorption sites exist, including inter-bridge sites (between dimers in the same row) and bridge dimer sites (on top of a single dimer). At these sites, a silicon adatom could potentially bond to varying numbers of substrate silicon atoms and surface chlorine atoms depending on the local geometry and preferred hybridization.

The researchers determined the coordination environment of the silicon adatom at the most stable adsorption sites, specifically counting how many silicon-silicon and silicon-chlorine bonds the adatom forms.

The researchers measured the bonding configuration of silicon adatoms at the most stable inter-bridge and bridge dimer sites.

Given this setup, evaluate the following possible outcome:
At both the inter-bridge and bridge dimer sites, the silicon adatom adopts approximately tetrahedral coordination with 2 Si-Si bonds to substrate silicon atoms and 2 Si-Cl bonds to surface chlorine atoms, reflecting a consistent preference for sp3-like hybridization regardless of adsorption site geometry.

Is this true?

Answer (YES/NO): YES